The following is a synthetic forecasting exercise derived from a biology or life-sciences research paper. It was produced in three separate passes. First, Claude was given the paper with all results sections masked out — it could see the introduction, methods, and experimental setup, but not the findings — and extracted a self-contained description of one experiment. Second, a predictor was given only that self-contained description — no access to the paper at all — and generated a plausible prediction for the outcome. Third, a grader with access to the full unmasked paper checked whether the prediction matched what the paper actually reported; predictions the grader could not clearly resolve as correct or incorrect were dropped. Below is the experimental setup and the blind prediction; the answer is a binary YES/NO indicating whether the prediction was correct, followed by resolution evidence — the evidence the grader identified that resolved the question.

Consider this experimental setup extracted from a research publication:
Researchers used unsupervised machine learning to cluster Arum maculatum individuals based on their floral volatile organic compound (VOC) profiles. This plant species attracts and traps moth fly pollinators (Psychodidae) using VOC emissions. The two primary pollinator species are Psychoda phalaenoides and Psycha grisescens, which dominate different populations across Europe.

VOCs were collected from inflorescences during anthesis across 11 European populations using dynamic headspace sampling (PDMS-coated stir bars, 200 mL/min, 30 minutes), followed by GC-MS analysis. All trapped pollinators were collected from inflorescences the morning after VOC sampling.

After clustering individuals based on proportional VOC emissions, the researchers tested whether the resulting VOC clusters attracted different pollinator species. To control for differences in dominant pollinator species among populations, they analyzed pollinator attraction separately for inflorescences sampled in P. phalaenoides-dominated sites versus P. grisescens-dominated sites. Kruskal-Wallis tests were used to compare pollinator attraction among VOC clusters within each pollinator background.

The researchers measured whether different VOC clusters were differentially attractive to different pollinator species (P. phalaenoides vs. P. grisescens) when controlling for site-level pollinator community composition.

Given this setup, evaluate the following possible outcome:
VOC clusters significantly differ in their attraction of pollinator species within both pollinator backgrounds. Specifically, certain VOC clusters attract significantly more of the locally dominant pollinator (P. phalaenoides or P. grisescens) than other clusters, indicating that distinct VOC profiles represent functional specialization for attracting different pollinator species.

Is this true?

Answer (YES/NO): NO